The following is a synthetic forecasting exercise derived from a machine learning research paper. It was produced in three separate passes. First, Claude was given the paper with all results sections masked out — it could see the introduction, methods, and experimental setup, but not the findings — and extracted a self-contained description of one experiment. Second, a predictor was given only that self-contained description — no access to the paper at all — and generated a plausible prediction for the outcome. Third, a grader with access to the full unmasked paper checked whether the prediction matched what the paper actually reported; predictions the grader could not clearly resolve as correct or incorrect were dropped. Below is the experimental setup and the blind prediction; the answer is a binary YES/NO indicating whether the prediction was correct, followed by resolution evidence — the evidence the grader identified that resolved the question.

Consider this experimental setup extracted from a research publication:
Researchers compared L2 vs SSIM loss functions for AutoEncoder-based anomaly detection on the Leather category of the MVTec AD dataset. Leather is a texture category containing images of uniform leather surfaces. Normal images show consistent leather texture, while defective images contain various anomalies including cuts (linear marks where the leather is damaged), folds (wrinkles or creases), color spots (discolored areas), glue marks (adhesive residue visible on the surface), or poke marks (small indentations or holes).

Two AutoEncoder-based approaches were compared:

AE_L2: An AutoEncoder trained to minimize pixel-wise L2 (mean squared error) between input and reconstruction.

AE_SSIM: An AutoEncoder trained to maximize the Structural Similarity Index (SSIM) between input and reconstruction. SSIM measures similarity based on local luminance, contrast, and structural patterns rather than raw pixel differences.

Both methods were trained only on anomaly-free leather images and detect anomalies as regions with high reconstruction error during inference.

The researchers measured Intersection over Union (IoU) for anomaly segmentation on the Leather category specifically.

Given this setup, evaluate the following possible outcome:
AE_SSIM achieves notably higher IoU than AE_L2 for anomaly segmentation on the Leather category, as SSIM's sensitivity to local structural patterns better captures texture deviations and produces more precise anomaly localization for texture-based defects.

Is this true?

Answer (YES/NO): NO